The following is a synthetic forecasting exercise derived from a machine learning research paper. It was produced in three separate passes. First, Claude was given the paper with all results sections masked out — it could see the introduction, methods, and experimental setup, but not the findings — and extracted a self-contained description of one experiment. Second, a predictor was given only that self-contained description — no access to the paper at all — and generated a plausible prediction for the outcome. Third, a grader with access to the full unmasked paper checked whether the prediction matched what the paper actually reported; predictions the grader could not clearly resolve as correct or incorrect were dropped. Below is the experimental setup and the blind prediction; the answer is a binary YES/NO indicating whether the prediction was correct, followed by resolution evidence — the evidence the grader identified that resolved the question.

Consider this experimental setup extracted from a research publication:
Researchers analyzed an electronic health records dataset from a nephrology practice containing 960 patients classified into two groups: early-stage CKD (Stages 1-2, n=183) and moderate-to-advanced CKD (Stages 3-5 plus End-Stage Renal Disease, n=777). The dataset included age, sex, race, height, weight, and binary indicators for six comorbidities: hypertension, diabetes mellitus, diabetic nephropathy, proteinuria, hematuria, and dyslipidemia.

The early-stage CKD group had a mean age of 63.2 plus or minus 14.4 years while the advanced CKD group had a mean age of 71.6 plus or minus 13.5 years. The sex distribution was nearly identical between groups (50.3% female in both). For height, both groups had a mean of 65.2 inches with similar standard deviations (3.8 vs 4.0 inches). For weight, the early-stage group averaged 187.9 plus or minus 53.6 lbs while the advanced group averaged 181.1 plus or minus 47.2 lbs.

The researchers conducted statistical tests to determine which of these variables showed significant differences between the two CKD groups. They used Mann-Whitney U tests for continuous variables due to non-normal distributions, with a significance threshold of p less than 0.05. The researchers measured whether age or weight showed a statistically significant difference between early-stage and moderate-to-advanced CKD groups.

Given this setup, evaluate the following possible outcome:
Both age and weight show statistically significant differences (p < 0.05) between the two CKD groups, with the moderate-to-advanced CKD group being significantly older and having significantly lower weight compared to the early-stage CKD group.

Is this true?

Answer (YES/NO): NO